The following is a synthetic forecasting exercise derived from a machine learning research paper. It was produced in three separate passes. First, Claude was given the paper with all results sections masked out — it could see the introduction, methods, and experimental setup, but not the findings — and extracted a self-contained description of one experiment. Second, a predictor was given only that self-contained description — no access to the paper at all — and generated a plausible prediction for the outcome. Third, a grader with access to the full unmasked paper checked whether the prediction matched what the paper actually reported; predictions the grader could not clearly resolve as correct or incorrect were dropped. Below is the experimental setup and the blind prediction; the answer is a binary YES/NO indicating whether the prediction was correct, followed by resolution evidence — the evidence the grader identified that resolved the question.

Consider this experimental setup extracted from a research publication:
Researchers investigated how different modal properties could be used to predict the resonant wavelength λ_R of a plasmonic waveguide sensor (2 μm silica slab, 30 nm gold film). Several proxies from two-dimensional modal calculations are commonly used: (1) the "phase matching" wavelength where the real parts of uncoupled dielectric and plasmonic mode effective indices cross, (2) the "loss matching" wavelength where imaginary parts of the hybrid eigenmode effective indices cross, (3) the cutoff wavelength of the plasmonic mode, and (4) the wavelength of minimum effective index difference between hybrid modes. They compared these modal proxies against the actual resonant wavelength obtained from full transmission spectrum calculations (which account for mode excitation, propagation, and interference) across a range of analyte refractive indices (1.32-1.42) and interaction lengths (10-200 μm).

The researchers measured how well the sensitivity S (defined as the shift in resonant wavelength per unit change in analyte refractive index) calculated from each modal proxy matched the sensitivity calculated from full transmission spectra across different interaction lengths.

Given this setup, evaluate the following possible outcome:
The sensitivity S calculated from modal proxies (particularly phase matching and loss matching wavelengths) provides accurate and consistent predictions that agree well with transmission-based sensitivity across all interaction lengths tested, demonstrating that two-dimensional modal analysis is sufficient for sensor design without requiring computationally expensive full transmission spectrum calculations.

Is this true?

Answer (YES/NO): NO